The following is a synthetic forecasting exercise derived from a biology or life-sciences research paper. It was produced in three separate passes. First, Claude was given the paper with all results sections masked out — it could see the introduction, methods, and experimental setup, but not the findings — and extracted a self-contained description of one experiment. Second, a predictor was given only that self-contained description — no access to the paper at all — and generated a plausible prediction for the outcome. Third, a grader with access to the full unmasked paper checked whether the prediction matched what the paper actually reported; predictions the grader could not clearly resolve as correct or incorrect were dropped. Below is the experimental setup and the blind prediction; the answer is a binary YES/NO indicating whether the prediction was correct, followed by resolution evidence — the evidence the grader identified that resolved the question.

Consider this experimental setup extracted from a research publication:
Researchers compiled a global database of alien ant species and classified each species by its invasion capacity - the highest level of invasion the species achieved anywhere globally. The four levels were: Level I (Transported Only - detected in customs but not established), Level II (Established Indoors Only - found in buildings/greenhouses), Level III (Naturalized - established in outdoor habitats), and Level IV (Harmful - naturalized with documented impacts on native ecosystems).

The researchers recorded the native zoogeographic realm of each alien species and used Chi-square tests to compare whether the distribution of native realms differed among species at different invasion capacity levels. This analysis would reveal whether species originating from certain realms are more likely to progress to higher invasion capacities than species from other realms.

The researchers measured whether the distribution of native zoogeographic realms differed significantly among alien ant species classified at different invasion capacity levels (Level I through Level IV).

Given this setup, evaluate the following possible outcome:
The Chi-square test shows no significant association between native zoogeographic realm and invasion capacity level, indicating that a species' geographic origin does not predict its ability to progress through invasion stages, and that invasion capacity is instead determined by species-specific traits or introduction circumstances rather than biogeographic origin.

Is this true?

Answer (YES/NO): NO